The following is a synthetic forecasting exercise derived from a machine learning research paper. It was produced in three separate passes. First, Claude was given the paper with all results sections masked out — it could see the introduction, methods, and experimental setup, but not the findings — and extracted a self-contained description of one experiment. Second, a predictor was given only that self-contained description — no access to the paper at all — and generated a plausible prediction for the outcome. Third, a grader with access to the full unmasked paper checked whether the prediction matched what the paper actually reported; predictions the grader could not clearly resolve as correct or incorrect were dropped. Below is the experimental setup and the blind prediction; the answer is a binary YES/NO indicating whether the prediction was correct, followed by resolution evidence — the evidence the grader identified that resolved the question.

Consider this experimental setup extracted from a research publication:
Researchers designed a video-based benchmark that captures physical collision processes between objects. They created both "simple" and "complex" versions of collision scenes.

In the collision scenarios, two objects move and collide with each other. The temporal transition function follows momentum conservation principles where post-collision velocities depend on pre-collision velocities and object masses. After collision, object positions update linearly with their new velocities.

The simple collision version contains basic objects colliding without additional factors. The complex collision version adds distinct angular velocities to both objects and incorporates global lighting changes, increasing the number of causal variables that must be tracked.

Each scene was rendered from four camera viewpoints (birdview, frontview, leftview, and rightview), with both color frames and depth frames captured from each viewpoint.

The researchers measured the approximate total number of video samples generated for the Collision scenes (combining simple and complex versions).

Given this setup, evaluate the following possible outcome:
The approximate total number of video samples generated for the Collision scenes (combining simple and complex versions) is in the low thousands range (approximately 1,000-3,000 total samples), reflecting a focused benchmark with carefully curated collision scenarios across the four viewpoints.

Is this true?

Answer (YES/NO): NO